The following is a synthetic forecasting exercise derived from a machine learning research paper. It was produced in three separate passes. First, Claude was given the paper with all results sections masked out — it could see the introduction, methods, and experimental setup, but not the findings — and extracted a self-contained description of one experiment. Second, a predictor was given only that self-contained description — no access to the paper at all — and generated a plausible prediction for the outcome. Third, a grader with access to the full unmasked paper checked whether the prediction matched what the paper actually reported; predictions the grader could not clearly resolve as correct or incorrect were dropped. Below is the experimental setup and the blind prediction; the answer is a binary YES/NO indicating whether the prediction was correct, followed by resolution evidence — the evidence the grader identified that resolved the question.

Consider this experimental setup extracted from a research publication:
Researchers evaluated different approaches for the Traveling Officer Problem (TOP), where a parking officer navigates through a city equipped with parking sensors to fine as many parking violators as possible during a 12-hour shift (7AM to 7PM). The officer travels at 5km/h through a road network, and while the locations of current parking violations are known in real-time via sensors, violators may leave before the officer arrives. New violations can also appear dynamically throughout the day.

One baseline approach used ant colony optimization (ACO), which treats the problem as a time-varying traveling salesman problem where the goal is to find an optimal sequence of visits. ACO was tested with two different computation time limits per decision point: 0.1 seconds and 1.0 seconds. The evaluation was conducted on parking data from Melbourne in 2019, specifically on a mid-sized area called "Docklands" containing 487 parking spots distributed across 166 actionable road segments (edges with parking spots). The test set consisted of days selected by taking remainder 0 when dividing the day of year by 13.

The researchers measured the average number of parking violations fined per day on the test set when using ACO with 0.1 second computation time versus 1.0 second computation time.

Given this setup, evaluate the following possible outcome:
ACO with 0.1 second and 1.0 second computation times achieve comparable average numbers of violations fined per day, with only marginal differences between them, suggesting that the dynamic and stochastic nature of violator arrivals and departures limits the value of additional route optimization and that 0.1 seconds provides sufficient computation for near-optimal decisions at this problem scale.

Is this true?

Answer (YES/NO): NO